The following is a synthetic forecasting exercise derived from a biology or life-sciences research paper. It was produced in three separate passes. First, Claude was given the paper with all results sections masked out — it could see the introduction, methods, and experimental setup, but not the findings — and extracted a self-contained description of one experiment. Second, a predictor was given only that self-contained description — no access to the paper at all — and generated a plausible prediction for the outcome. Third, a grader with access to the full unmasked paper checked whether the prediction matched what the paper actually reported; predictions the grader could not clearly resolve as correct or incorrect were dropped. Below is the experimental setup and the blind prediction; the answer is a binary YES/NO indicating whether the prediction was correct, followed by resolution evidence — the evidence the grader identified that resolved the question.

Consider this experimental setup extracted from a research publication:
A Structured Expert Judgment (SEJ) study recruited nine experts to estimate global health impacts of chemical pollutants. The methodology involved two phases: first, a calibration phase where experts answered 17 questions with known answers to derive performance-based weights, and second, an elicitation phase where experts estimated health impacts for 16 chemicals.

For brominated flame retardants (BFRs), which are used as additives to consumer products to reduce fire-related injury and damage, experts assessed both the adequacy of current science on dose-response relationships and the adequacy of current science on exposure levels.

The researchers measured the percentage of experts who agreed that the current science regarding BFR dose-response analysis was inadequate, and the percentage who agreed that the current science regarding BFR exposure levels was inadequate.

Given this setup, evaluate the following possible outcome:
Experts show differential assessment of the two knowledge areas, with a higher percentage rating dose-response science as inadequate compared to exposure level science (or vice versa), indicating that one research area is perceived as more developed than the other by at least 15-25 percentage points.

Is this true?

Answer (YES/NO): NO